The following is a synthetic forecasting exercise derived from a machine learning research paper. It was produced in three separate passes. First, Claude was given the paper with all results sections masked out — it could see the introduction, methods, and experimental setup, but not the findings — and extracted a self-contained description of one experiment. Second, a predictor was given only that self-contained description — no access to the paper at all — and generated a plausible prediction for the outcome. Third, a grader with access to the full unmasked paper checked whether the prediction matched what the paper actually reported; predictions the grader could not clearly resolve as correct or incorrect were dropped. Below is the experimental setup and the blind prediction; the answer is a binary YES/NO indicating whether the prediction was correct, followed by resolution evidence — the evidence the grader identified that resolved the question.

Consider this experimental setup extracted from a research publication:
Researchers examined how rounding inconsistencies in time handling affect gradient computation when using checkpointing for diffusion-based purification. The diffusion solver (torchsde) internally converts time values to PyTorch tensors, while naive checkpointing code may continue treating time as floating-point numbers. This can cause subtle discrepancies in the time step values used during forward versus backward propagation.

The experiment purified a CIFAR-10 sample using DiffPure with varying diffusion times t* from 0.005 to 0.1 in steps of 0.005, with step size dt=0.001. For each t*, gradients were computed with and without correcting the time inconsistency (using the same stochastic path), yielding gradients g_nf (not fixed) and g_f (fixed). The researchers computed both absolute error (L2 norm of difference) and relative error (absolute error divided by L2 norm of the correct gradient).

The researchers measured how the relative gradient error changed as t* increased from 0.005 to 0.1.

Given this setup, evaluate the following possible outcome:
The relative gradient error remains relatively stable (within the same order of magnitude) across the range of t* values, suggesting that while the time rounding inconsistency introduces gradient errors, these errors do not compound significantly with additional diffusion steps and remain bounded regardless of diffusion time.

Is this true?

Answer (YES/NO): NO